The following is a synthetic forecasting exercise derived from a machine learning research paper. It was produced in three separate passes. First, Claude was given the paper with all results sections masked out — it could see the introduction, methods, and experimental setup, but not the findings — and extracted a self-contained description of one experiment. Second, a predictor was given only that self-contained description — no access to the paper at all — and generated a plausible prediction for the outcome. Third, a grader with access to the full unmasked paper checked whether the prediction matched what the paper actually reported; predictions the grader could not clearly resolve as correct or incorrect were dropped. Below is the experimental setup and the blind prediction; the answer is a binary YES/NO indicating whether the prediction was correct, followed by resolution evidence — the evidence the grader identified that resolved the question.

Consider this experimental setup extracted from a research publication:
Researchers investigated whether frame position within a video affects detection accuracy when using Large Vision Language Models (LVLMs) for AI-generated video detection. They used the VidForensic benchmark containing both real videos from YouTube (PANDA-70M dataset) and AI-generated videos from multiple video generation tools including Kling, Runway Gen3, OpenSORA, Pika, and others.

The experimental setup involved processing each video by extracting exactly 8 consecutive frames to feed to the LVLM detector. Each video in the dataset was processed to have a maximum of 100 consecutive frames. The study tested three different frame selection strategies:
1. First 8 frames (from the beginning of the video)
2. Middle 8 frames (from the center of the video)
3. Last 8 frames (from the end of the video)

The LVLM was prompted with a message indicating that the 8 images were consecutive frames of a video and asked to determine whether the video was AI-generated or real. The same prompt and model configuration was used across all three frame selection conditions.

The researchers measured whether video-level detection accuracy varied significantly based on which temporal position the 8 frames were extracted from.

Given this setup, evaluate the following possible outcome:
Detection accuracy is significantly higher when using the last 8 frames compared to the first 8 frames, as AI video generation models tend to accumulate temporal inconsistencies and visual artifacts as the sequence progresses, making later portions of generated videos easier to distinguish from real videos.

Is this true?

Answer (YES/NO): NO